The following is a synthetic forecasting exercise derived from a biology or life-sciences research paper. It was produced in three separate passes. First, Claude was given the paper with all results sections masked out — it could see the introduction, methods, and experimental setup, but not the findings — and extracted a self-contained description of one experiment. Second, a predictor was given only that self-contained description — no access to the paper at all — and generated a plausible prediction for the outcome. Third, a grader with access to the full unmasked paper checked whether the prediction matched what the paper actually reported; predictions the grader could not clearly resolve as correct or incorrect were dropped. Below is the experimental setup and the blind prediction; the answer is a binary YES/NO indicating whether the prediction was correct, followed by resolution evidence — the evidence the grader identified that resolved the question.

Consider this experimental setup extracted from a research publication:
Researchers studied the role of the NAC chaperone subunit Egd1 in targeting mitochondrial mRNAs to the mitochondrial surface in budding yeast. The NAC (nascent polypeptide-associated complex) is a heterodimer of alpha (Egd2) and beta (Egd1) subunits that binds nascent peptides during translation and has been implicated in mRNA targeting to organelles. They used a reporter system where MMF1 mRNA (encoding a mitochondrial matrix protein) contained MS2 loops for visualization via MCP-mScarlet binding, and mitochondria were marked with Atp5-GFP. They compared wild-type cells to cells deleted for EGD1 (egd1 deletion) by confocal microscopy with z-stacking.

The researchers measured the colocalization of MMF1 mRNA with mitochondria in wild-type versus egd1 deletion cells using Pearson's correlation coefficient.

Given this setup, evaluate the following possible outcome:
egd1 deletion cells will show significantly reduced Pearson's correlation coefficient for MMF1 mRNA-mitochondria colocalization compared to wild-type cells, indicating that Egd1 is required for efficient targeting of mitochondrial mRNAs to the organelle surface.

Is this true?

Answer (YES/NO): YES